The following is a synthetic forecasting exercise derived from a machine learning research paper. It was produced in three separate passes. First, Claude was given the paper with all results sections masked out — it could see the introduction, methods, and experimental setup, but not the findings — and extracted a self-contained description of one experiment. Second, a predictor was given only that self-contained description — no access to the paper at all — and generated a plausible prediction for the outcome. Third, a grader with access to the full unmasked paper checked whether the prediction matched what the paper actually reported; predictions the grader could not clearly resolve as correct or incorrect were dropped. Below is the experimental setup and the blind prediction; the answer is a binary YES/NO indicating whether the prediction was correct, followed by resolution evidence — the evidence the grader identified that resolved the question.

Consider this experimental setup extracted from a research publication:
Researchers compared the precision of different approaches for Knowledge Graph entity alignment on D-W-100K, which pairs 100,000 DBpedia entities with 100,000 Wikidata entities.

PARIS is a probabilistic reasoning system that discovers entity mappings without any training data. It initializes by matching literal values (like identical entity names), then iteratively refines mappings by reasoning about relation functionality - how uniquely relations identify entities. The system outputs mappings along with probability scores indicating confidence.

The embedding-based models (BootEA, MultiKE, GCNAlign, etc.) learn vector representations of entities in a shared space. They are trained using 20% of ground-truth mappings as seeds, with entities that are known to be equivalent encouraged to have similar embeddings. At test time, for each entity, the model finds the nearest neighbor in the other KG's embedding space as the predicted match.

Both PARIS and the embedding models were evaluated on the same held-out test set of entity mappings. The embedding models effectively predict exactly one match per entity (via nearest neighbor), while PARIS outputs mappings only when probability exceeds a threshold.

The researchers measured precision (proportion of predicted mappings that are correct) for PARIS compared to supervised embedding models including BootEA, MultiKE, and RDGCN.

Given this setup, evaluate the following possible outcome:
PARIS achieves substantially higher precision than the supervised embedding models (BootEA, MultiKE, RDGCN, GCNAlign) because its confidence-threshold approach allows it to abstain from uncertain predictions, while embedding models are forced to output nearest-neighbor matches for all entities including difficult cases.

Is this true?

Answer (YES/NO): YES